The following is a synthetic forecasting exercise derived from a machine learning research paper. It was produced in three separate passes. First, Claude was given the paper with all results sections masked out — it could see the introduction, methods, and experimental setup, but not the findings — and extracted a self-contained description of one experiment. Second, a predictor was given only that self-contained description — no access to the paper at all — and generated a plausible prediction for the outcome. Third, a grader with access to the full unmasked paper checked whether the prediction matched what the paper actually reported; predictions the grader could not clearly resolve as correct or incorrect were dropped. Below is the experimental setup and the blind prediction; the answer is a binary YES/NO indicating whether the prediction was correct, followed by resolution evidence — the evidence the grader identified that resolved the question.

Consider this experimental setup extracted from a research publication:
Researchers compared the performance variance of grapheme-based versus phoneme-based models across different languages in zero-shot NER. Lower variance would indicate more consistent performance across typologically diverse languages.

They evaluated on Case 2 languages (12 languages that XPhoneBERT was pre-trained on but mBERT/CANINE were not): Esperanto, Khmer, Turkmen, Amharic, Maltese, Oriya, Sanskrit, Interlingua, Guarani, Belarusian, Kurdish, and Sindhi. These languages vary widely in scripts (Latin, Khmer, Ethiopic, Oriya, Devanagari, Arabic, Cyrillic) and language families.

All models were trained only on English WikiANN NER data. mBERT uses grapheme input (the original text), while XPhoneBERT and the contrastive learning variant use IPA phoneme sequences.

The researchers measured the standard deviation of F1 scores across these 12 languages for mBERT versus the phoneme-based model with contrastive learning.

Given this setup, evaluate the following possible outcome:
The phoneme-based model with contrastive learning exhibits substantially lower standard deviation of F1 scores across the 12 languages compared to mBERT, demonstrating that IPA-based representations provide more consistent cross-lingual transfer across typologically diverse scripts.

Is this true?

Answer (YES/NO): YES